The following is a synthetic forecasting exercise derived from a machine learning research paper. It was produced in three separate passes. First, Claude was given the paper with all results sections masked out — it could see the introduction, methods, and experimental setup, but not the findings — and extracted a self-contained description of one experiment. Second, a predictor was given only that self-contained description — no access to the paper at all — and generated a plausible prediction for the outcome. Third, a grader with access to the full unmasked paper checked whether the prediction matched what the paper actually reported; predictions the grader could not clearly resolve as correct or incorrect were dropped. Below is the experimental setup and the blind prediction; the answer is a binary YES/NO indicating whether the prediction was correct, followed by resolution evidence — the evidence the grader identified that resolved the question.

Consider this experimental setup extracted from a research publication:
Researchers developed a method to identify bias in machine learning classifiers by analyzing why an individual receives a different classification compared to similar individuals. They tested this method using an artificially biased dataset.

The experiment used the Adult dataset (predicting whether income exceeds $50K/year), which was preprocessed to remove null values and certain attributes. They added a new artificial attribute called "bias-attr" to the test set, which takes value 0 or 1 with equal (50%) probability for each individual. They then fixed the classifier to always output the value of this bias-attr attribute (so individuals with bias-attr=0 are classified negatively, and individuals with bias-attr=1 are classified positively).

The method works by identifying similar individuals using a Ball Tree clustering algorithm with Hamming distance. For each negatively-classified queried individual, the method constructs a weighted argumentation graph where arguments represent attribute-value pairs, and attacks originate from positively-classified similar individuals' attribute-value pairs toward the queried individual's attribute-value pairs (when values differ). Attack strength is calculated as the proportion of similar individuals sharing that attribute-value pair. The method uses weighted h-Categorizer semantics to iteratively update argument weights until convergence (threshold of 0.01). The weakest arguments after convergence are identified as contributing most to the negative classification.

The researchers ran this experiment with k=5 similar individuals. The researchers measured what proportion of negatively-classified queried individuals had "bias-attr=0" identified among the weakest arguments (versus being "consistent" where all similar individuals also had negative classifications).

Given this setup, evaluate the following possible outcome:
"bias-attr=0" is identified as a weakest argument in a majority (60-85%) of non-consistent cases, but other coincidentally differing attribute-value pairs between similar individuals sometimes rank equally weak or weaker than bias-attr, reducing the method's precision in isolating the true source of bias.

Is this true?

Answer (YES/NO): NO